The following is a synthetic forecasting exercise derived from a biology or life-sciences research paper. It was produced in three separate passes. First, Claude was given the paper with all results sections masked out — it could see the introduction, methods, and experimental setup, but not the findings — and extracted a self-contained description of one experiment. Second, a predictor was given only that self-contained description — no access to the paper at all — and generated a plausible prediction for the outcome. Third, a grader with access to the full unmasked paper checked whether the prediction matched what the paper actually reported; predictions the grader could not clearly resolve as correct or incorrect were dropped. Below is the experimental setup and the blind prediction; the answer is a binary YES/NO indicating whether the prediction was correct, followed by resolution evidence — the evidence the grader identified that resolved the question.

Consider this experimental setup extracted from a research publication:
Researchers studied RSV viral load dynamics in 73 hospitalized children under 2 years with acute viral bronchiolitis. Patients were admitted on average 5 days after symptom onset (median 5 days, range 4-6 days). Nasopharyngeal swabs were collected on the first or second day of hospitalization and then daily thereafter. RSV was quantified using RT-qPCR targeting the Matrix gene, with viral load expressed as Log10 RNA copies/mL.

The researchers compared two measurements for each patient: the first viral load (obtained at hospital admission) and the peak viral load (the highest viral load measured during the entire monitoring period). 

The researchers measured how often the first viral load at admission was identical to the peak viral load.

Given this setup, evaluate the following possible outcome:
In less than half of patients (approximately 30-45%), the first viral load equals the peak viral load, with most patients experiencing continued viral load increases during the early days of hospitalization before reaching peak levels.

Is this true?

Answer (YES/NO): NO